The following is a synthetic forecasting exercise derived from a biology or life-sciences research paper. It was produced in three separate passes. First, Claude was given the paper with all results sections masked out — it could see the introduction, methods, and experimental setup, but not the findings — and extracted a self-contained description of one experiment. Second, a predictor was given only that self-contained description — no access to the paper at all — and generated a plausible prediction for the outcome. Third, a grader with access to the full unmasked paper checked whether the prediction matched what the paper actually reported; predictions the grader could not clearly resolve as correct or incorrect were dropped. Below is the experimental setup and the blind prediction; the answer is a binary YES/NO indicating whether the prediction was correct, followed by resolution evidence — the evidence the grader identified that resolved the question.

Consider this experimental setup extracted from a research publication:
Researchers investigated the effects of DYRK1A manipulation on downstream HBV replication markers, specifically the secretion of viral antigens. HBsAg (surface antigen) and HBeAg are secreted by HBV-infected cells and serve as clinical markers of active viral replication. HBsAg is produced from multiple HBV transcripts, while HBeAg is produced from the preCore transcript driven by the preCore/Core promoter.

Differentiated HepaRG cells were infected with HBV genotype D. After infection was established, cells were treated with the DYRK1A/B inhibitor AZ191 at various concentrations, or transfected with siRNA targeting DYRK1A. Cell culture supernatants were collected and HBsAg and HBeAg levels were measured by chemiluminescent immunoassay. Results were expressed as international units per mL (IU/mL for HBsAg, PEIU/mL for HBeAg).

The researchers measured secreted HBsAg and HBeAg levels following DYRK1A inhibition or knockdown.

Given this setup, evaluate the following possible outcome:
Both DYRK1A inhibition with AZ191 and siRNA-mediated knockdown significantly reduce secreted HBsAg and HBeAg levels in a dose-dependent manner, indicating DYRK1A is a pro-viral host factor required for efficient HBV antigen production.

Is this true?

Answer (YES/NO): NO